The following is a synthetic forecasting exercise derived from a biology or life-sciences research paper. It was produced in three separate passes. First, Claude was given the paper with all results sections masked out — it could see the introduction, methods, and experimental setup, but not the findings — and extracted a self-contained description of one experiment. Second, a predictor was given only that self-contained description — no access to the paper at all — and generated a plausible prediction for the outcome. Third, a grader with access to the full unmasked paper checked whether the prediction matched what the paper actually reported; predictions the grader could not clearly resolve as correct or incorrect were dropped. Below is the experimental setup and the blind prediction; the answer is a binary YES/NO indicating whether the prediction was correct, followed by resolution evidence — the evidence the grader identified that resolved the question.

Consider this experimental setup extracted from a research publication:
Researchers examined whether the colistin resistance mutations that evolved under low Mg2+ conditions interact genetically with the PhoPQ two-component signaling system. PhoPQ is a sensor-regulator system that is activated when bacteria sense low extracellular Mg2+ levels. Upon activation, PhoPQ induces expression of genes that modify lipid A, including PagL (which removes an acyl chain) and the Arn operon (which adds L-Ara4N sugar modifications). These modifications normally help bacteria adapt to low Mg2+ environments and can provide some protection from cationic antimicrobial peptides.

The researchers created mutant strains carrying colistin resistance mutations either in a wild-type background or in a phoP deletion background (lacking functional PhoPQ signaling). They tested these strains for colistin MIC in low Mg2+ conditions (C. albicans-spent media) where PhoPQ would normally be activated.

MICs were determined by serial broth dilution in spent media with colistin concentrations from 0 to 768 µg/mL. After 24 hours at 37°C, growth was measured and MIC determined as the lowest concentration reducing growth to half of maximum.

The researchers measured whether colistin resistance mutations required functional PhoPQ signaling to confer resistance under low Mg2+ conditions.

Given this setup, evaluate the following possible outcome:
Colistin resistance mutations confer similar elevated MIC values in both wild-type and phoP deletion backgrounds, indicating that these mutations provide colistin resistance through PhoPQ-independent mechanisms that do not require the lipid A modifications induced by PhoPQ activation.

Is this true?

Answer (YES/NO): NO